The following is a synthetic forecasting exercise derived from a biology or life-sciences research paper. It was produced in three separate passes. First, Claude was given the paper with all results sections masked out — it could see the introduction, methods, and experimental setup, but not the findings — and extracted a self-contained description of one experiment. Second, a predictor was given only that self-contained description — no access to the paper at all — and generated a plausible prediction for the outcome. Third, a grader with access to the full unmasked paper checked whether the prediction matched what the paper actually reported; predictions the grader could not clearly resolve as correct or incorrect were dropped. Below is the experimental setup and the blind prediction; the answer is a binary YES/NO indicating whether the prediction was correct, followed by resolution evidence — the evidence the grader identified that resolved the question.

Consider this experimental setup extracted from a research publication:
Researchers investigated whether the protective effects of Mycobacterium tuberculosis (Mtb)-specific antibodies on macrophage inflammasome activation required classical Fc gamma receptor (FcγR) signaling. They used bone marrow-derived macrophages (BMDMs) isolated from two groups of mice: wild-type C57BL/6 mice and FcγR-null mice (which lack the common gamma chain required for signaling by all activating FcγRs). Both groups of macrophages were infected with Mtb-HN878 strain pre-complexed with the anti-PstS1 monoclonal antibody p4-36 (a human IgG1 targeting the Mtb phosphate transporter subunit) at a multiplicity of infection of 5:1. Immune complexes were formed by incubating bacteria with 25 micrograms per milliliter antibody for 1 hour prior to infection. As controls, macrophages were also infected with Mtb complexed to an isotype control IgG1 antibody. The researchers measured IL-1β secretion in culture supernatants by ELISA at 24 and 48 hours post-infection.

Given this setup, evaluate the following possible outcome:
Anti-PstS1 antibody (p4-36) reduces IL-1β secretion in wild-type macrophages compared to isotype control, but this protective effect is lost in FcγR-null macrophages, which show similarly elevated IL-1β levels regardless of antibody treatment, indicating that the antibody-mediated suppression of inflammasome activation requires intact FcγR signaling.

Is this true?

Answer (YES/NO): NO